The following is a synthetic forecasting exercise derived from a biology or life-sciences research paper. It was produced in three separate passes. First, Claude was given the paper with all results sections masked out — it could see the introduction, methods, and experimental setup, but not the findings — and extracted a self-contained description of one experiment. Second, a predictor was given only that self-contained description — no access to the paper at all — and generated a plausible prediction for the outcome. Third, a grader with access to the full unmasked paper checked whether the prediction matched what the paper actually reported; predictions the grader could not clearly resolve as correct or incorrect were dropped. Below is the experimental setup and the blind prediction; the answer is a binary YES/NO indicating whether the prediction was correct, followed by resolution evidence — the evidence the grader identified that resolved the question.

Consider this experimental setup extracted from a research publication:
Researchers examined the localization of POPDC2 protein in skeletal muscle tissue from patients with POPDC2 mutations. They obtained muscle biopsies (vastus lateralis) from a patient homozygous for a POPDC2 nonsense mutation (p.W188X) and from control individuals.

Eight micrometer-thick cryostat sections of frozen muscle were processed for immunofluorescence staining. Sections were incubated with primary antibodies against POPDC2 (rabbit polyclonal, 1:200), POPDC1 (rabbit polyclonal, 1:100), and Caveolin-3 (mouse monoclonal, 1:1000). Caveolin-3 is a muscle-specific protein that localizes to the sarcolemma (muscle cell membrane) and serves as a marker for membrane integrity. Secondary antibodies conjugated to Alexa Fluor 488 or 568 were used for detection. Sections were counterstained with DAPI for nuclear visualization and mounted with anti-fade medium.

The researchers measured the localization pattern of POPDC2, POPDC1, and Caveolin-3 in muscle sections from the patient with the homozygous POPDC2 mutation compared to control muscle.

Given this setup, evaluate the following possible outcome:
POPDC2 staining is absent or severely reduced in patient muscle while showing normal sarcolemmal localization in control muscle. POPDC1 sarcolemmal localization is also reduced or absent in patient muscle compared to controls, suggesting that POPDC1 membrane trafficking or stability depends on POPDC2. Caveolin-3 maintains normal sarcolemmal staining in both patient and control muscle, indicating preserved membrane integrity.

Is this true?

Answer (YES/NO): YES